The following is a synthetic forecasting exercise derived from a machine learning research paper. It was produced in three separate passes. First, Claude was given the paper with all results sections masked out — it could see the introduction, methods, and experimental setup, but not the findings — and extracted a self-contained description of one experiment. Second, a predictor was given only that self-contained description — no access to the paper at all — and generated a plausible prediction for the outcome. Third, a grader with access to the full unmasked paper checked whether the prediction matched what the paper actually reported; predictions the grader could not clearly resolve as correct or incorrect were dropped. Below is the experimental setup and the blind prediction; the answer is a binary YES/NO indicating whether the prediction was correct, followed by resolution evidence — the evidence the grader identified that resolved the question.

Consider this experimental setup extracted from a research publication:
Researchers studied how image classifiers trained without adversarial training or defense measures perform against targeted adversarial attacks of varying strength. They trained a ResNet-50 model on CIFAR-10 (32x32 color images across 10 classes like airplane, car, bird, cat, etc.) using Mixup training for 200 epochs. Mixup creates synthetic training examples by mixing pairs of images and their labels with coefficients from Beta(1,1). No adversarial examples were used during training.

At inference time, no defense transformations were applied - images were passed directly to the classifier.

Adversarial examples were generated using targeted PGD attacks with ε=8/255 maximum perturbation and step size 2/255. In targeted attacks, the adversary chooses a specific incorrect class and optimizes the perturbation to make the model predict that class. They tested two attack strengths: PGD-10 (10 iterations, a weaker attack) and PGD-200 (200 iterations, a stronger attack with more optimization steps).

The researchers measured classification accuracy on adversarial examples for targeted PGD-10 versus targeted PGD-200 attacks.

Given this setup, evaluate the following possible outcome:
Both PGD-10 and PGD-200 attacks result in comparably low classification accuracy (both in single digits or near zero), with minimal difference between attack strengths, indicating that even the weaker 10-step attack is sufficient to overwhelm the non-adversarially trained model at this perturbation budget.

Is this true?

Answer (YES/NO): YES